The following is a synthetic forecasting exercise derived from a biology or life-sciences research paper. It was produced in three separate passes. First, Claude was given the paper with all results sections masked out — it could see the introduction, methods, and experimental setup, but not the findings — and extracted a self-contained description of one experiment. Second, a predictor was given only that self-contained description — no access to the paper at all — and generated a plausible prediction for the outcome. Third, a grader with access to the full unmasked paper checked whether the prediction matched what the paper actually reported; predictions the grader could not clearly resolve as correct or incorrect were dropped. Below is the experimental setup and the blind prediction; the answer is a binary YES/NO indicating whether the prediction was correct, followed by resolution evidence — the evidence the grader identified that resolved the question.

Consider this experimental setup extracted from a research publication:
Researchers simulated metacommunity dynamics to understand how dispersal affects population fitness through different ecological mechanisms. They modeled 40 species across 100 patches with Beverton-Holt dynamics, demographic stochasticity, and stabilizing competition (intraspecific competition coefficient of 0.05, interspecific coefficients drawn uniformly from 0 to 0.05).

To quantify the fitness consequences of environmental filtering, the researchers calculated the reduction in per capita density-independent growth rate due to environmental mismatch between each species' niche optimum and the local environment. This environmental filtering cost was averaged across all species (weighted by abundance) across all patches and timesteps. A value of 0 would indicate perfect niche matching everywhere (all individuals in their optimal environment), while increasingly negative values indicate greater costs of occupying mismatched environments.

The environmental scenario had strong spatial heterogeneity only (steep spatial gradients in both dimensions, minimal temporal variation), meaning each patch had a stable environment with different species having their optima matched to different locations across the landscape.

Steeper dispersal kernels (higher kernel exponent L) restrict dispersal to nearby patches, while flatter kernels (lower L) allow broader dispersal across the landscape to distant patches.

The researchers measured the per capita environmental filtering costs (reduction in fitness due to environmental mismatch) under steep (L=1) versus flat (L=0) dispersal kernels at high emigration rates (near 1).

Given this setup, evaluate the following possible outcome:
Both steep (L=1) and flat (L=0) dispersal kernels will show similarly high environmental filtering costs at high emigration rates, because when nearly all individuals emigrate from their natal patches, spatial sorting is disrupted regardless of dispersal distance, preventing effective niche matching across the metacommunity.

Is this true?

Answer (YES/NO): NO